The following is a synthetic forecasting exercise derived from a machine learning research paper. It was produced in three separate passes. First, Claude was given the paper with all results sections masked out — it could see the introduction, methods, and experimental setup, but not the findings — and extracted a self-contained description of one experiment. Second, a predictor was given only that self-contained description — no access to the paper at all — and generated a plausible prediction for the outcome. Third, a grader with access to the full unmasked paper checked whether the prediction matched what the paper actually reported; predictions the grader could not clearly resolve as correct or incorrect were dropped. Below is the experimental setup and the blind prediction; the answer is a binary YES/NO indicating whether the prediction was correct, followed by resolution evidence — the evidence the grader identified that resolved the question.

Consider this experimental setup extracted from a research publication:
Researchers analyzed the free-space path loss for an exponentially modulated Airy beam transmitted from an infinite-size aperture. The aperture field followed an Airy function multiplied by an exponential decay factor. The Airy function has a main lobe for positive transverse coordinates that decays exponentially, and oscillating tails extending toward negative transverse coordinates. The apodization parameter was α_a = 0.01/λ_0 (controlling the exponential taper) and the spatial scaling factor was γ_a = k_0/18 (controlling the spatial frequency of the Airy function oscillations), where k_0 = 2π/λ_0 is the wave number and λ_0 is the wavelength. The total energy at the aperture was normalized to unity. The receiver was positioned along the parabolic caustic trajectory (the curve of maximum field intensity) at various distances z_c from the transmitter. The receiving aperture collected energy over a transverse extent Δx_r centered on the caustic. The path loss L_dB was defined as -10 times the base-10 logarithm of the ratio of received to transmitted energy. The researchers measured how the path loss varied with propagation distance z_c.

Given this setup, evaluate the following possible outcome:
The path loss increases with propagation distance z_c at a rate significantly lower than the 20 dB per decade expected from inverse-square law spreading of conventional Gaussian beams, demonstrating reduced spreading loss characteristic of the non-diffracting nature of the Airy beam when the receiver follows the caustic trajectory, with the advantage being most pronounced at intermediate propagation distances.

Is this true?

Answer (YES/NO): NO